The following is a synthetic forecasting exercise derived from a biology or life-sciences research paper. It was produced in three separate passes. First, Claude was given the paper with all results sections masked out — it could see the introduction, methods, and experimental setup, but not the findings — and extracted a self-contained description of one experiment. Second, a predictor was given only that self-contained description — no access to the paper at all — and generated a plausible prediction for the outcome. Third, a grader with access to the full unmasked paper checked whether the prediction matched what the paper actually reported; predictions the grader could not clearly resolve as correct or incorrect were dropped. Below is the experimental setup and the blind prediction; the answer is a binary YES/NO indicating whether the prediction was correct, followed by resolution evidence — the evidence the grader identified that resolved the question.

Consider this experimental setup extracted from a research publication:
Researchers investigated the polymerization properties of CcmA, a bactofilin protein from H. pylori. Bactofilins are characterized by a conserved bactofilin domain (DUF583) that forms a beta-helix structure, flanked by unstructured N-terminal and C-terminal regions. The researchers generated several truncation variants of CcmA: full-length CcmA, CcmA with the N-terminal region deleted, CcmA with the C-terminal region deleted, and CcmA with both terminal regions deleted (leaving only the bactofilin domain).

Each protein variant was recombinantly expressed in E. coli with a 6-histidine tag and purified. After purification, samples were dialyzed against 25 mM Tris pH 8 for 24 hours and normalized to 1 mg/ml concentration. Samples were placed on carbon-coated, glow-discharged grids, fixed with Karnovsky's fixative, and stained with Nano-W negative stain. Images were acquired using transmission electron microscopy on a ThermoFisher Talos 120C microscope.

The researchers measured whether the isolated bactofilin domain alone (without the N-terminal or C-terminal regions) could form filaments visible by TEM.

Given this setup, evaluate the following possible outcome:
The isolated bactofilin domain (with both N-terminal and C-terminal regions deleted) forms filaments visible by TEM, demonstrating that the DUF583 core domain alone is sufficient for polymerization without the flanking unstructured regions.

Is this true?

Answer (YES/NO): YES